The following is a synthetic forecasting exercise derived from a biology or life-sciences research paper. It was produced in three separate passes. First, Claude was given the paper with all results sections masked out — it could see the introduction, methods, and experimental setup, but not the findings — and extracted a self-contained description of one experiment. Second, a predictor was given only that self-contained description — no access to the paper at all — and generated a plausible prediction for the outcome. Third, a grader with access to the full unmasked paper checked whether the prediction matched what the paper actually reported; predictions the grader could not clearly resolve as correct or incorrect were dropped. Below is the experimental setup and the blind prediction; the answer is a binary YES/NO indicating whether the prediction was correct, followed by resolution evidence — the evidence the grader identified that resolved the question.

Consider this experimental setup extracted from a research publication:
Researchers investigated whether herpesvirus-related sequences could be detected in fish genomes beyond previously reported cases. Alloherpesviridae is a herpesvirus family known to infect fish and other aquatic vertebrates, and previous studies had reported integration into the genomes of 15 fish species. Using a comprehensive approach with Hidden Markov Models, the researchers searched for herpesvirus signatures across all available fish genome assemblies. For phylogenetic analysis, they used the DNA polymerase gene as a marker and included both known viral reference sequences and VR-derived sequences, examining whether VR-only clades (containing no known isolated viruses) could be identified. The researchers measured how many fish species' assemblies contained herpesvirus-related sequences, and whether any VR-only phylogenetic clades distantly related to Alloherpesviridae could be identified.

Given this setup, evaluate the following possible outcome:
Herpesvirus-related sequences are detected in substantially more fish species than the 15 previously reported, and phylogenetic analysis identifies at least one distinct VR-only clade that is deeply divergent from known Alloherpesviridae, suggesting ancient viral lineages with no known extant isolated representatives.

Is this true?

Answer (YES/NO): YES